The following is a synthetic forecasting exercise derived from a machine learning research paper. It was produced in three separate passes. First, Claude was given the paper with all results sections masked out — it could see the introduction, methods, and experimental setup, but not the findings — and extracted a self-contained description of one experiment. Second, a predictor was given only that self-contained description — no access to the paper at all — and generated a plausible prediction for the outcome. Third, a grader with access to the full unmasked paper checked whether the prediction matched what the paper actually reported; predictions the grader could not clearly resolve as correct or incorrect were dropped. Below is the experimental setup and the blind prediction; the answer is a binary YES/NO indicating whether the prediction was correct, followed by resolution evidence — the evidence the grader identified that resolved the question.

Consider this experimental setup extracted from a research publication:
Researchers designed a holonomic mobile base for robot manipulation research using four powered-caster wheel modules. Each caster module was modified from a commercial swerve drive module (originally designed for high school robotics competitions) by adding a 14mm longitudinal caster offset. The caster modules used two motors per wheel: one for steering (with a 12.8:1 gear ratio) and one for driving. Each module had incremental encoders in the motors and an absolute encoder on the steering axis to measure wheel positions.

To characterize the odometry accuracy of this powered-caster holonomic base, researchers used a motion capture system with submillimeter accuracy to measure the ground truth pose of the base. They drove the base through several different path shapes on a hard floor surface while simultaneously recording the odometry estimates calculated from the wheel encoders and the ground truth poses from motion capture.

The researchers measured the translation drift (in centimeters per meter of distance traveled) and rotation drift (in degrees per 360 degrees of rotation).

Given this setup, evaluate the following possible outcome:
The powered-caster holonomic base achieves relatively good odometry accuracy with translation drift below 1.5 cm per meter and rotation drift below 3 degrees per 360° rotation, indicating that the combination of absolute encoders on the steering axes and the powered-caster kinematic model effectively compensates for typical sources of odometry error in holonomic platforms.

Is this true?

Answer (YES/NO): YES